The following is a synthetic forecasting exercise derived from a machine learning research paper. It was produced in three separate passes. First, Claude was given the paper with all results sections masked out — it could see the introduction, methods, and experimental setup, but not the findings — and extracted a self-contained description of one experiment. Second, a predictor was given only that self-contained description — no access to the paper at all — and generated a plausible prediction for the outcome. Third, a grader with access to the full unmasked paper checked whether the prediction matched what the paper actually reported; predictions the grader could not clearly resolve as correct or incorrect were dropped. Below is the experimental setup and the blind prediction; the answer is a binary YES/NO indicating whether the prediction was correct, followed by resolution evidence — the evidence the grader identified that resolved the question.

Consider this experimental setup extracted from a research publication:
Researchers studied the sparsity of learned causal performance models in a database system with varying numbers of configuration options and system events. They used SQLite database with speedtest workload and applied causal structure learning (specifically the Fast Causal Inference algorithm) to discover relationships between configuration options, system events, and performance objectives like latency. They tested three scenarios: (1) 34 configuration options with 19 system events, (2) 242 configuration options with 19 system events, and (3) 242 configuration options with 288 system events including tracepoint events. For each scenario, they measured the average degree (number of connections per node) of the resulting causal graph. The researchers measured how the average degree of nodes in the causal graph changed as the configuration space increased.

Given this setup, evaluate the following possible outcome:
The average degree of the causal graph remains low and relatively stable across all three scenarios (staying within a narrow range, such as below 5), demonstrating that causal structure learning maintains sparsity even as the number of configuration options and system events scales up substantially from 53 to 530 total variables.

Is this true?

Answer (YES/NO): NO